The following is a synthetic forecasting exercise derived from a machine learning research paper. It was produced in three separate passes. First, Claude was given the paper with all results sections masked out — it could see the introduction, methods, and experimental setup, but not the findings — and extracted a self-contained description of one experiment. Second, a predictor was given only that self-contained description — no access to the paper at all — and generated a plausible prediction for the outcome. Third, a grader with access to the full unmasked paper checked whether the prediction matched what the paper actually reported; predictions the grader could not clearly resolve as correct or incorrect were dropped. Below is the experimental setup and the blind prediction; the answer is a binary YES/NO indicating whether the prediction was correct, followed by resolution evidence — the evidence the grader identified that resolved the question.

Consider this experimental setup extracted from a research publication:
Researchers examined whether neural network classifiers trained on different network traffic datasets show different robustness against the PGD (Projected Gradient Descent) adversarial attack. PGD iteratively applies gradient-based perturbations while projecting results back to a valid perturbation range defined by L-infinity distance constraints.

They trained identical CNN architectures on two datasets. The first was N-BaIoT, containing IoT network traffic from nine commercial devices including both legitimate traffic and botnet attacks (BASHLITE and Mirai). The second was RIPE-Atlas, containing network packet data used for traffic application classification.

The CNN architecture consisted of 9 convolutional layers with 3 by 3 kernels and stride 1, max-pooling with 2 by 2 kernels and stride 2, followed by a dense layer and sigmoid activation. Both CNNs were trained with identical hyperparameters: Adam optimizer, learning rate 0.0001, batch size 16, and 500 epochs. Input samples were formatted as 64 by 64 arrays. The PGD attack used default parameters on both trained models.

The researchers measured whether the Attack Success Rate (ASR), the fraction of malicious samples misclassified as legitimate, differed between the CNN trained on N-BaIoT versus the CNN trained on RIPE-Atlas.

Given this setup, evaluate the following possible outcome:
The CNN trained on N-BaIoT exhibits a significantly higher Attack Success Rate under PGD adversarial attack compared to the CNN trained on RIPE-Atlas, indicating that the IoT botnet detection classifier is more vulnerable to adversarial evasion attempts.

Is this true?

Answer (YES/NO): NO